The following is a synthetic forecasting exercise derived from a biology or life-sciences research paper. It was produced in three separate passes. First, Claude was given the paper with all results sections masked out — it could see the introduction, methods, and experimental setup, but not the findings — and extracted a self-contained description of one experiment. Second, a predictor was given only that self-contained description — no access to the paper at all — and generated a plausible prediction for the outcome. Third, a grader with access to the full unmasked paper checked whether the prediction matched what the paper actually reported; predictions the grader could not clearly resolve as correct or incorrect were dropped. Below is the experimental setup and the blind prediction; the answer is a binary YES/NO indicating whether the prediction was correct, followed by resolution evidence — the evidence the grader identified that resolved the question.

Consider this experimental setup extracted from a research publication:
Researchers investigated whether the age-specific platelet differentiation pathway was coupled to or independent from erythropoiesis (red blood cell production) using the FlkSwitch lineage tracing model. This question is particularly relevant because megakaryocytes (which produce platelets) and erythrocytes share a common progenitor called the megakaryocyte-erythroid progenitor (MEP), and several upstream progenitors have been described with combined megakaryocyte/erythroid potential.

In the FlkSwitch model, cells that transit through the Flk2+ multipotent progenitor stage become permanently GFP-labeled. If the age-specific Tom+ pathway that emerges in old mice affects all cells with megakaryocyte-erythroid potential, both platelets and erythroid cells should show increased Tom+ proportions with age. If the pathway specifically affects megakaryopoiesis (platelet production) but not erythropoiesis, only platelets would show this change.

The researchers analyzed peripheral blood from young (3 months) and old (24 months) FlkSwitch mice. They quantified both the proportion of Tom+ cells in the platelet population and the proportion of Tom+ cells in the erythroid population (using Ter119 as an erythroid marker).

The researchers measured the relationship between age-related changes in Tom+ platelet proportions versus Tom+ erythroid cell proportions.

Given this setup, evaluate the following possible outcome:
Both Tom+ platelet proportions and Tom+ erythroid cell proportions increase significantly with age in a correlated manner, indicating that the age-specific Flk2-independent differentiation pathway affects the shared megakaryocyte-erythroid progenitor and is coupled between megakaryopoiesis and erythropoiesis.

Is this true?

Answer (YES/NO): NO